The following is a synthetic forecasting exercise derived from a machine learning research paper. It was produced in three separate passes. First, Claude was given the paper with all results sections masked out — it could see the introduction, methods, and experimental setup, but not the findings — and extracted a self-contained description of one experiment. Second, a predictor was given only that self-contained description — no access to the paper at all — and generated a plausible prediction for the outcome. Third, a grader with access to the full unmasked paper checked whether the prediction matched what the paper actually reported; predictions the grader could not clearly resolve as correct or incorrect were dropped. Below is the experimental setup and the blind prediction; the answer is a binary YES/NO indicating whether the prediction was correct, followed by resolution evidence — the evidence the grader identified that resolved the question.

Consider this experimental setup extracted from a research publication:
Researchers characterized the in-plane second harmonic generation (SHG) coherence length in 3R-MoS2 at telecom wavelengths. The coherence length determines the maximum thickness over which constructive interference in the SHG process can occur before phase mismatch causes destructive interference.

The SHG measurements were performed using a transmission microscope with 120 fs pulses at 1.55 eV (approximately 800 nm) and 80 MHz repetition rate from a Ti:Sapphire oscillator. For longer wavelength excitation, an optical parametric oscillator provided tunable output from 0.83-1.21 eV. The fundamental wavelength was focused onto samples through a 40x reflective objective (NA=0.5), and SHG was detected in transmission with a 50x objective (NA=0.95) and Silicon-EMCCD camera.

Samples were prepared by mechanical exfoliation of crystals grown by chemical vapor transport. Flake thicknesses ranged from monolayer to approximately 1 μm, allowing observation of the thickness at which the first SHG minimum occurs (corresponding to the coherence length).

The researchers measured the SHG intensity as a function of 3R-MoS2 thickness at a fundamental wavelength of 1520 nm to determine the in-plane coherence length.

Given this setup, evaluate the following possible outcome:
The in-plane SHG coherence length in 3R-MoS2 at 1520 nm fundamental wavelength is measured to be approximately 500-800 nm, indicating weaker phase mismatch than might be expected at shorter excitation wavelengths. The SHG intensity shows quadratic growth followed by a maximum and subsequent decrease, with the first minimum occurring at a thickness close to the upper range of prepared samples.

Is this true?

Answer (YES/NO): YES